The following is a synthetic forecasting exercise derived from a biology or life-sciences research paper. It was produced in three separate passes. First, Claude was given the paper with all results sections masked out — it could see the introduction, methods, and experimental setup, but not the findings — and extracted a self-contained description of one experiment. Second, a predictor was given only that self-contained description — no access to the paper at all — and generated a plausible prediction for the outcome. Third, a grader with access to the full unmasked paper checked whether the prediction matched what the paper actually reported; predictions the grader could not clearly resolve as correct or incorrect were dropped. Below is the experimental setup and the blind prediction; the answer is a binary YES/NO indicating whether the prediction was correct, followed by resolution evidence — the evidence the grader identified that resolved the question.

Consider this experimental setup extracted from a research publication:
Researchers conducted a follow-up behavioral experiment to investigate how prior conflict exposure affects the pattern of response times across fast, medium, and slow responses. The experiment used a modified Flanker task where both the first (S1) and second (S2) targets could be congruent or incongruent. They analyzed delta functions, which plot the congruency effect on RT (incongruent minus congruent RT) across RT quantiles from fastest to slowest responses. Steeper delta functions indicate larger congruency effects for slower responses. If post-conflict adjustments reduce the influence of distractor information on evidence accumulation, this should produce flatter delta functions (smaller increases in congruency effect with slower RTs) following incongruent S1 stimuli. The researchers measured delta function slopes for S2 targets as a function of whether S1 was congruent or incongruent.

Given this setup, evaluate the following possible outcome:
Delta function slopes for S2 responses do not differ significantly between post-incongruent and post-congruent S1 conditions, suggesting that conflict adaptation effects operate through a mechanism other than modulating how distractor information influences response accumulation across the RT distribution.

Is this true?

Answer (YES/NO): NO